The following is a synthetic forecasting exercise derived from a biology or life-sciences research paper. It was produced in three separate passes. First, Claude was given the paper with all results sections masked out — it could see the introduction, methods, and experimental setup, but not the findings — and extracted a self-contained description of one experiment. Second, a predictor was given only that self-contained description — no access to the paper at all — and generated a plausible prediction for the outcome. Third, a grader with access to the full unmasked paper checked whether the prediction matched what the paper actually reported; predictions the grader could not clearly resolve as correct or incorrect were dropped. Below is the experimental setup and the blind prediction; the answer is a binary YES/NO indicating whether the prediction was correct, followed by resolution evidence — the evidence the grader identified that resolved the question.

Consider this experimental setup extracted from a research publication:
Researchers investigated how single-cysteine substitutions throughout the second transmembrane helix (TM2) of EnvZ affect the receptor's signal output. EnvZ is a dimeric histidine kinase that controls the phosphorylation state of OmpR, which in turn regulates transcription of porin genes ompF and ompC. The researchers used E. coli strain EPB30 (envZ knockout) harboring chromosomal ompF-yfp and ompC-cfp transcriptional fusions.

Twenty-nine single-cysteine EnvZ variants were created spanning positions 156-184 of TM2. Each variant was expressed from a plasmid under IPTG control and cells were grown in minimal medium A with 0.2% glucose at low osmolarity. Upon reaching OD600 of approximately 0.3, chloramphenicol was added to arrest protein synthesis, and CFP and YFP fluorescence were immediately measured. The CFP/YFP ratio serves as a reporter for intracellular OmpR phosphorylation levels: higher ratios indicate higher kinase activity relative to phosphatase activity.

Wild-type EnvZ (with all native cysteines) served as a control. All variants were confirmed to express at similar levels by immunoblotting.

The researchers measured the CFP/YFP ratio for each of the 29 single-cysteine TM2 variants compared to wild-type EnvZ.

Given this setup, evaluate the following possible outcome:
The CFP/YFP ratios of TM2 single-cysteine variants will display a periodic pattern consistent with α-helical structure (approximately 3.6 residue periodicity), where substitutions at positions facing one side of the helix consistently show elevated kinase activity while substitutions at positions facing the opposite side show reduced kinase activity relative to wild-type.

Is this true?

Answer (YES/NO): NO